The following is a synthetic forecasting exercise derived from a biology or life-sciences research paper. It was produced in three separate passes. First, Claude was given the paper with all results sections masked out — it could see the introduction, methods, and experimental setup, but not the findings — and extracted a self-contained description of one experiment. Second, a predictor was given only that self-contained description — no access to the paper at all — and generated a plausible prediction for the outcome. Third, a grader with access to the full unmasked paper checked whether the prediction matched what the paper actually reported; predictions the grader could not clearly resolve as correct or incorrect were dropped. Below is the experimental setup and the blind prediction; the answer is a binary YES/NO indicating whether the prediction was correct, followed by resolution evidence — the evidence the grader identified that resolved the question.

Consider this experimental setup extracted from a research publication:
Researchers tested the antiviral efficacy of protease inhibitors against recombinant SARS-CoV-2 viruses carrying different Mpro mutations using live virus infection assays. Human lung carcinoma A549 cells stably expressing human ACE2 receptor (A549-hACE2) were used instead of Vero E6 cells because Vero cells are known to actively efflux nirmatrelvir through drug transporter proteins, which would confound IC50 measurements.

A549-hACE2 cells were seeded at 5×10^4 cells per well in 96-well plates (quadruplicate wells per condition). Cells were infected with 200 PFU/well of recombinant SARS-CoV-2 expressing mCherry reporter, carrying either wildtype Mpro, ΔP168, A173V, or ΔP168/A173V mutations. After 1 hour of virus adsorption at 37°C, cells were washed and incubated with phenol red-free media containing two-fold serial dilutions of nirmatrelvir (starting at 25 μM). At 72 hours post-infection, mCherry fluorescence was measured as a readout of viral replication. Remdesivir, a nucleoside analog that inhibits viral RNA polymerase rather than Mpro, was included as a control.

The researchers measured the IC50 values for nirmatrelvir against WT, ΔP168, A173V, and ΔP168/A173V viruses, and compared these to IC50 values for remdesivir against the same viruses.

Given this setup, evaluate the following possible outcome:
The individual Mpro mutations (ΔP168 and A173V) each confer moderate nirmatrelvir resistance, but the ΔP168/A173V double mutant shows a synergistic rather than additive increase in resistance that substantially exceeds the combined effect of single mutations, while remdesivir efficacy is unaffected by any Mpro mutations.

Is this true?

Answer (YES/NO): NO